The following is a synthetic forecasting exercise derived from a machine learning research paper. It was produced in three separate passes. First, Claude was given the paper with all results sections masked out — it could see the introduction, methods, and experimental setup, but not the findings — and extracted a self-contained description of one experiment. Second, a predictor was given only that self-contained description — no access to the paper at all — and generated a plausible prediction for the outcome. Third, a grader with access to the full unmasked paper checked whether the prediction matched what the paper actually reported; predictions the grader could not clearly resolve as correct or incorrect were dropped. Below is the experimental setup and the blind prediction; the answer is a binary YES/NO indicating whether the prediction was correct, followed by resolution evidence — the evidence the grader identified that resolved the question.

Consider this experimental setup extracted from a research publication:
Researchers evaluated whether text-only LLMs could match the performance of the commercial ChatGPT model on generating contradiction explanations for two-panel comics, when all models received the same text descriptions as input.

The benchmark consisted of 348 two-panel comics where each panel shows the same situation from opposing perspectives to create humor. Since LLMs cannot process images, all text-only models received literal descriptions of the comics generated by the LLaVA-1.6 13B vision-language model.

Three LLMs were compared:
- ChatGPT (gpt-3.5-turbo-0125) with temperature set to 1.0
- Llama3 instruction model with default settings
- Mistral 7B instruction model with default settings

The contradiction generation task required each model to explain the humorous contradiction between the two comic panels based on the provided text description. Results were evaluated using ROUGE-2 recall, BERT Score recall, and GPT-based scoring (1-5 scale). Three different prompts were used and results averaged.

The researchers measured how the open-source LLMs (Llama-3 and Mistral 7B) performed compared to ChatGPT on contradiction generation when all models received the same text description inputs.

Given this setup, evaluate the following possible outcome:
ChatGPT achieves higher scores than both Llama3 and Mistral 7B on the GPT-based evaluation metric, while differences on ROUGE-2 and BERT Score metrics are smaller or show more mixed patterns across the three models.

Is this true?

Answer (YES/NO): NO